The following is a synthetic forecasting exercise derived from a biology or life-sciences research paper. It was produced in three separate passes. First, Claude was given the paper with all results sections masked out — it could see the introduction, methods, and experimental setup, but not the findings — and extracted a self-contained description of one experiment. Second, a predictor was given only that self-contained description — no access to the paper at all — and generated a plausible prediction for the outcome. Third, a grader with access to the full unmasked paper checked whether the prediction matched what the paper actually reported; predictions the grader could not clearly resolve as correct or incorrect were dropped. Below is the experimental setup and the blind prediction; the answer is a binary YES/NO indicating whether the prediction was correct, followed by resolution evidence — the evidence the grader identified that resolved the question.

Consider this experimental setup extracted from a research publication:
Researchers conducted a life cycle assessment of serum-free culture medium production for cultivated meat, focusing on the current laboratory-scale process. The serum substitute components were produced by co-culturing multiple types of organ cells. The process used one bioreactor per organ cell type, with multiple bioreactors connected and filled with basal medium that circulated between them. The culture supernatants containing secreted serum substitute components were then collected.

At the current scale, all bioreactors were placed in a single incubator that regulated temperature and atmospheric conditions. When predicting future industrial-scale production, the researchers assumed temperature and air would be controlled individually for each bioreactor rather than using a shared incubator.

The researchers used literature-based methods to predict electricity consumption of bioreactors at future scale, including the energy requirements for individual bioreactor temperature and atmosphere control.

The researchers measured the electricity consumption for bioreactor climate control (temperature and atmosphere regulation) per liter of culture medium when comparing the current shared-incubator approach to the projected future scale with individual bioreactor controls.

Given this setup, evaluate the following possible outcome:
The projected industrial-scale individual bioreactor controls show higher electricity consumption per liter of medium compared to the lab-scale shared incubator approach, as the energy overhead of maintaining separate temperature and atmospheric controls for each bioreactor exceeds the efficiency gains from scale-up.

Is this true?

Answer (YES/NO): YES